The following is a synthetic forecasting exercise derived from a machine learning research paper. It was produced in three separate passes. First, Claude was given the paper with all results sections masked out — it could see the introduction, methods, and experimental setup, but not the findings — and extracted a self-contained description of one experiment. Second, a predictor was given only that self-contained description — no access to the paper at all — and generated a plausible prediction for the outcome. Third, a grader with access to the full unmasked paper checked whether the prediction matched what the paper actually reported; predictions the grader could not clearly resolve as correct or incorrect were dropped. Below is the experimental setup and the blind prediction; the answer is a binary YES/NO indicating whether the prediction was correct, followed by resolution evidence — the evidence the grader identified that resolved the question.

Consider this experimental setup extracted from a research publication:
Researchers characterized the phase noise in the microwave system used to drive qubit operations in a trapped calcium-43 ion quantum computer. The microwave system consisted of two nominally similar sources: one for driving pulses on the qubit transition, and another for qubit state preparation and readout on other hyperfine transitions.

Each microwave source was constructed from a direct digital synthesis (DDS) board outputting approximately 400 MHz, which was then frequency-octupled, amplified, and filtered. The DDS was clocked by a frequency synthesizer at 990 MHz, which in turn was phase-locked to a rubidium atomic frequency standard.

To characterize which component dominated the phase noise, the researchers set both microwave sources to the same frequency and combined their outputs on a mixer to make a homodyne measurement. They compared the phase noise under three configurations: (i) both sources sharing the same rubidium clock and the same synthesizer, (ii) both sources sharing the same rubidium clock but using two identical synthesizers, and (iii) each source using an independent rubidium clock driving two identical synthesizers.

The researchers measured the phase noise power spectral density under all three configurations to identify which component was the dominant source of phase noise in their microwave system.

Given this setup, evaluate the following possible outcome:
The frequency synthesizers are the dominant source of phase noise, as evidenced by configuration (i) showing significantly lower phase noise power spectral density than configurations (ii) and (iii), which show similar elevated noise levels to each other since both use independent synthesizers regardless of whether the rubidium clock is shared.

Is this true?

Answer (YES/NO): NO